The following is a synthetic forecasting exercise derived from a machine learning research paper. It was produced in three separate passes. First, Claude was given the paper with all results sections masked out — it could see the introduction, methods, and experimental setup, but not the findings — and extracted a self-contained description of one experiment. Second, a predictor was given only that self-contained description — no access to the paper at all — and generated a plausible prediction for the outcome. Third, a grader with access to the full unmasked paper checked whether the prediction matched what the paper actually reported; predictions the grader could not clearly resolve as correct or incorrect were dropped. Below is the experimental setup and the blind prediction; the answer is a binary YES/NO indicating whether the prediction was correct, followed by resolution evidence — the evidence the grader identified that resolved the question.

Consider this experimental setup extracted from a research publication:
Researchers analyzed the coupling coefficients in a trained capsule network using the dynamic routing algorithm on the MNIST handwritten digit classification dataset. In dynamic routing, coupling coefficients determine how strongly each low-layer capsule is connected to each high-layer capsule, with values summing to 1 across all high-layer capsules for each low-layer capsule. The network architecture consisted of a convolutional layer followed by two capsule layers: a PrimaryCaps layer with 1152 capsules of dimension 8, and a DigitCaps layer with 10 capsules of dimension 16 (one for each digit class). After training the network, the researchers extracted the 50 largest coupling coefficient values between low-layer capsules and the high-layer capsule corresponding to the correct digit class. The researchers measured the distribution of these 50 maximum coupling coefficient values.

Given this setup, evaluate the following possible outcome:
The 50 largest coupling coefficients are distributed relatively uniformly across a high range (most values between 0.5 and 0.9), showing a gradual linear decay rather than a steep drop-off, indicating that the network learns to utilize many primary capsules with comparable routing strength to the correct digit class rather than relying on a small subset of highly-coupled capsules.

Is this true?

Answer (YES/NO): NO